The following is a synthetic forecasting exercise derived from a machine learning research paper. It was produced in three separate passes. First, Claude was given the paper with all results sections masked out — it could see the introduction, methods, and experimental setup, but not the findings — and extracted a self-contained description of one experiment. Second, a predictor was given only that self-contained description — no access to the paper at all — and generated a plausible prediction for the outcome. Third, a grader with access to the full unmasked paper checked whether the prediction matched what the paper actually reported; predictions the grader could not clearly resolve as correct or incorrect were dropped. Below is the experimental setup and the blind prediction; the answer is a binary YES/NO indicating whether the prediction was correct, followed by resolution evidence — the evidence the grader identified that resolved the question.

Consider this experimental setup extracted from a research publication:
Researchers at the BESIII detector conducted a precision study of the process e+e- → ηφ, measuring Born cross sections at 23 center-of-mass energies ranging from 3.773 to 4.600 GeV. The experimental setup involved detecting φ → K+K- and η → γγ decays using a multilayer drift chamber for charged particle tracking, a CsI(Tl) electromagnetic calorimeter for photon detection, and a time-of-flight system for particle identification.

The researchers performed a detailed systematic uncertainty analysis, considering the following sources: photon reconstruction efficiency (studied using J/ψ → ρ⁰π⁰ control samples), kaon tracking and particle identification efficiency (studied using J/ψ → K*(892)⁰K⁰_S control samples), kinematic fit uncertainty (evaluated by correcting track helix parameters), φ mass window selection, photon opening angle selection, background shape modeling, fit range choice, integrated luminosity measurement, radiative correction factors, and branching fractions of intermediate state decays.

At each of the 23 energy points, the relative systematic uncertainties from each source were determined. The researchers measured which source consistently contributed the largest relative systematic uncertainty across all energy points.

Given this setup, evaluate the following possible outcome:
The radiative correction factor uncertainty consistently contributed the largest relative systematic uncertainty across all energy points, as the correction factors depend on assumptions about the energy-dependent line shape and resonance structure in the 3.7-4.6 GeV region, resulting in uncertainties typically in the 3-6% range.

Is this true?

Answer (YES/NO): NO